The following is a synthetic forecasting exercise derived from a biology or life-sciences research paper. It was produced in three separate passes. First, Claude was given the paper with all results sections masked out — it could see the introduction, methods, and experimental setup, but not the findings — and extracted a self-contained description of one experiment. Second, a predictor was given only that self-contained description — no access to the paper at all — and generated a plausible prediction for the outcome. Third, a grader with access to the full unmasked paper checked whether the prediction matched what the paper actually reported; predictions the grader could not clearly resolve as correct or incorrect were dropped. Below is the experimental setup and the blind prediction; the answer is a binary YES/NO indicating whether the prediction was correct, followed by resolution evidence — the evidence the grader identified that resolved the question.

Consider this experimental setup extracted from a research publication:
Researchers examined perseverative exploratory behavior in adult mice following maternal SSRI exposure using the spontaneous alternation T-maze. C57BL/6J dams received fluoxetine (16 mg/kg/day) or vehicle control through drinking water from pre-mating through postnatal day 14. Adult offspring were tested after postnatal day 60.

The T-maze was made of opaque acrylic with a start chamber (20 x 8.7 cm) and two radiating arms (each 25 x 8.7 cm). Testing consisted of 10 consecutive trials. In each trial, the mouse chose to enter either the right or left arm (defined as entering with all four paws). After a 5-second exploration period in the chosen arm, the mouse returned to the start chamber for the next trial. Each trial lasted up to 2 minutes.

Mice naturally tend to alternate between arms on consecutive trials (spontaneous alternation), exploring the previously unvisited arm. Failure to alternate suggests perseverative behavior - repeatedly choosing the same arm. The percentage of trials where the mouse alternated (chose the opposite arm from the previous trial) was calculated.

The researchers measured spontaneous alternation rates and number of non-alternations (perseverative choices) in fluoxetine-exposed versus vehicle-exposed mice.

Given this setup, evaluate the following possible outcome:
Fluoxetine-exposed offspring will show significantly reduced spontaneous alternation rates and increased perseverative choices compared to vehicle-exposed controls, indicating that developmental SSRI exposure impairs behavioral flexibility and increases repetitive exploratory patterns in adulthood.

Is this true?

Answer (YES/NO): NO